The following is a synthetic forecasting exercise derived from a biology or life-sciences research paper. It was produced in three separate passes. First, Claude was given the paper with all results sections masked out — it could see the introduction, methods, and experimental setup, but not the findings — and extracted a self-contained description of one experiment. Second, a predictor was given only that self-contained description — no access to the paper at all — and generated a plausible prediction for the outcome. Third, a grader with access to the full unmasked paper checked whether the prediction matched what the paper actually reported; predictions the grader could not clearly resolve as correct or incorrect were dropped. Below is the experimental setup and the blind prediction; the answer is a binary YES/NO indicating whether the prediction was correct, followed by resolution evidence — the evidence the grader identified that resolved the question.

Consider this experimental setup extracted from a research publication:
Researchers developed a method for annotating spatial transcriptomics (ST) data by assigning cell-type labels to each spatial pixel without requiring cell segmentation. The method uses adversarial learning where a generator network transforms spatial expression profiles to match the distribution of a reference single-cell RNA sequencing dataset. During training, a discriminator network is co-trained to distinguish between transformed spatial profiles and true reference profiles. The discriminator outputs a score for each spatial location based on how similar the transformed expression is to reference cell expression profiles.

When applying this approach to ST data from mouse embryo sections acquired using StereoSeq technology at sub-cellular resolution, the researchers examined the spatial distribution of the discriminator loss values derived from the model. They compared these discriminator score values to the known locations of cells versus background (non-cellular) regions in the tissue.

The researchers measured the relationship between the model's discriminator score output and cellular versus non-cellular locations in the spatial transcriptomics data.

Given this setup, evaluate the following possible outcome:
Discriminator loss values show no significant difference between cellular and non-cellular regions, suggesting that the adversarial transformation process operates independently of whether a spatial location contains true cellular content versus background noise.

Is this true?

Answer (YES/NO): NO